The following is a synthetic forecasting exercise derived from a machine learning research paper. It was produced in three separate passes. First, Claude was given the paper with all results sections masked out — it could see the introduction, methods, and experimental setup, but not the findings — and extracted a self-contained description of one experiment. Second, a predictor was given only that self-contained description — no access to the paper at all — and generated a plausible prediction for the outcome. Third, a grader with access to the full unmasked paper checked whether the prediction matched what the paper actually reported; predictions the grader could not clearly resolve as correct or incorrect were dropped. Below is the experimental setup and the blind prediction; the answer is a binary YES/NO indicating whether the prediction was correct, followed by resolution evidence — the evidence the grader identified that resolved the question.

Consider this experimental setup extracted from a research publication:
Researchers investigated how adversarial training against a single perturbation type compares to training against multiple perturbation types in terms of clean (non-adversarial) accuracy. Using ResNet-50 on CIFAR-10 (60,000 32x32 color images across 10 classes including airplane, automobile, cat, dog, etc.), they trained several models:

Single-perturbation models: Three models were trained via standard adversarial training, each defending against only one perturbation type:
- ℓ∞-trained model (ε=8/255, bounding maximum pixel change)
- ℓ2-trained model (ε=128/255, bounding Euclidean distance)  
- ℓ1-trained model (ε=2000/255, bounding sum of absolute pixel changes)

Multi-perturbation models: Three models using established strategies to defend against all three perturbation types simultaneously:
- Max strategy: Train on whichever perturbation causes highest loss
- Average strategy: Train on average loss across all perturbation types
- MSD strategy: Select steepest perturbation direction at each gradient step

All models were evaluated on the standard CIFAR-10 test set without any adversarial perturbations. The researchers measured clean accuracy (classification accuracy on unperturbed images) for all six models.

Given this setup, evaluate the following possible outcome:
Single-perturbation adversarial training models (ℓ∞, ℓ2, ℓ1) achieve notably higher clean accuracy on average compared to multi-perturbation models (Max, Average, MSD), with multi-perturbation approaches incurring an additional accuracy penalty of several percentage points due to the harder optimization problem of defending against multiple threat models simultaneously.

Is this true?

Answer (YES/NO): YES